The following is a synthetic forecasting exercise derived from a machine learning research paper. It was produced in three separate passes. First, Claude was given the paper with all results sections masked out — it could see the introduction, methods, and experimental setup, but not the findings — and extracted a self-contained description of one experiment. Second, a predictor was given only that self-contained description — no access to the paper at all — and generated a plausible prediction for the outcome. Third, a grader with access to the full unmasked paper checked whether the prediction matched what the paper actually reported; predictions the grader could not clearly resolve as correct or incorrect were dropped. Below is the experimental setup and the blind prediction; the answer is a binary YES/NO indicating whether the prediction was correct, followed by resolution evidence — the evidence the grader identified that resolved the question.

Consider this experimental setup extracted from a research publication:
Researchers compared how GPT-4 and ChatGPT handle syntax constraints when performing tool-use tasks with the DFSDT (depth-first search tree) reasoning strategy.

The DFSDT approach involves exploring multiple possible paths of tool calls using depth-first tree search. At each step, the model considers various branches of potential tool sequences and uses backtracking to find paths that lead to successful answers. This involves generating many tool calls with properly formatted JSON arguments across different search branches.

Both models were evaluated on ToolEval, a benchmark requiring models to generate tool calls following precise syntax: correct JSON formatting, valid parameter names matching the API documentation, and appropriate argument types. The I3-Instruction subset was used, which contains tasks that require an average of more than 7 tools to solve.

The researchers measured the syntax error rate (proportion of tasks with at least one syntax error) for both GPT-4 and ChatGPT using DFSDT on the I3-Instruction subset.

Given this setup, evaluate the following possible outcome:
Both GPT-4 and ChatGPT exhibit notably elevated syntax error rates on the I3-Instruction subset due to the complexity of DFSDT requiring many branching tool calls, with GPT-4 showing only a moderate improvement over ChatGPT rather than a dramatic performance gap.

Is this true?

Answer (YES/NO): NO